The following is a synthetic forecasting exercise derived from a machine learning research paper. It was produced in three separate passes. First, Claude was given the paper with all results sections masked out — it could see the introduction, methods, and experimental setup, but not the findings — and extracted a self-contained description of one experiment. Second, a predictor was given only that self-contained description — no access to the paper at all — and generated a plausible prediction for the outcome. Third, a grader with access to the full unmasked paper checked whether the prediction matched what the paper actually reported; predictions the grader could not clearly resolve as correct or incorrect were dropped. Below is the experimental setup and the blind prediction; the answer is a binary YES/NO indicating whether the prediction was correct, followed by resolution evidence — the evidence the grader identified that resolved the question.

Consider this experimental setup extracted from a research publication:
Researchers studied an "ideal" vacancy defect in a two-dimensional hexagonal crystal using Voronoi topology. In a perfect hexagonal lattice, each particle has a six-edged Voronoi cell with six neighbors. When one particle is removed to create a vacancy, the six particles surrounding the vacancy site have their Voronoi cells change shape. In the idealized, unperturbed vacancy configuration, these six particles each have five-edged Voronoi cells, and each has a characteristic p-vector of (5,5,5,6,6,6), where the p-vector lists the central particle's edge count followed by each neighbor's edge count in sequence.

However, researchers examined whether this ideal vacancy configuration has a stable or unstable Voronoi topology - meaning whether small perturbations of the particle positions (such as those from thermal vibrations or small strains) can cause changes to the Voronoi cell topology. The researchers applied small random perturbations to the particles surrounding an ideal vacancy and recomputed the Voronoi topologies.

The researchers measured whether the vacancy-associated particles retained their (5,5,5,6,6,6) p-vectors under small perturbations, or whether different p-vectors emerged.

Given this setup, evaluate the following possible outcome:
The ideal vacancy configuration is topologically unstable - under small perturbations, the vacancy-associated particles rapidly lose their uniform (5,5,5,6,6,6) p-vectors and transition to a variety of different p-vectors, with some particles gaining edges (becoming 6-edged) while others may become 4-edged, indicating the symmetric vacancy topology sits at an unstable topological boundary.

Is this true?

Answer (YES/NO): NO